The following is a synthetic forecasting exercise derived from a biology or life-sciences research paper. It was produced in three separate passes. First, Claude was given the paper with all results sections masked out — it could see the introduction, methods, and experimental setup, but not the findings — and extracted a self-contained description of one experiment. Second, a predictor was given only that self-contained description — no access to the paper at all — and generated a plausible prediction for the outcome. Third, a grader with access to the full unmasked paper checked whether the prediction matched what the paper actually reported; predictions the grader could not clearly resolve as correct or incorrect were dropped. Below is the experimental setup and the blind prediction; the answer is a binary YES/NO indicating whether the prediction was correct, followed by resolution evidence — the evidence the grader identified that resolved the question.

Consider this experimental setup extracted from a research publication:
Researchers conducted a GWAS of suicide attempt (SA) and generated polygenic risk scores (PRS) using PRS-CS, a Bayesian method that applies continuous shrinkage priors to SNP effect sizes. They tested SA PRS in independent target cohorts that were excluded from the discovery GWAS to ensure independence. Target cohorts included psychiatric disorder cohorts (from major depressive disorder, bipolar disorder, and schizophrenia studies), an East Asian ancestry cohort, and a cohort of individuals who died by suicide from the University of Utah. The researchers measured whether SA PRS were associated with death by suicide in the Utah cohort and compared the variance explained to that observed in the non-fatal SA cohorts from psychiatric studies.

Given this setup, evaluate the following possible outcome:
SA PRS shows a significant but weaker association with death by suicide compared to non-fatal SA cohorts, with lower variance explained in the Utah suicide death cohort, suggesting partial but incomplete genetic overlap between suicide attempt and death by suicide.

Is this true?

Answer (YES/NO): NO